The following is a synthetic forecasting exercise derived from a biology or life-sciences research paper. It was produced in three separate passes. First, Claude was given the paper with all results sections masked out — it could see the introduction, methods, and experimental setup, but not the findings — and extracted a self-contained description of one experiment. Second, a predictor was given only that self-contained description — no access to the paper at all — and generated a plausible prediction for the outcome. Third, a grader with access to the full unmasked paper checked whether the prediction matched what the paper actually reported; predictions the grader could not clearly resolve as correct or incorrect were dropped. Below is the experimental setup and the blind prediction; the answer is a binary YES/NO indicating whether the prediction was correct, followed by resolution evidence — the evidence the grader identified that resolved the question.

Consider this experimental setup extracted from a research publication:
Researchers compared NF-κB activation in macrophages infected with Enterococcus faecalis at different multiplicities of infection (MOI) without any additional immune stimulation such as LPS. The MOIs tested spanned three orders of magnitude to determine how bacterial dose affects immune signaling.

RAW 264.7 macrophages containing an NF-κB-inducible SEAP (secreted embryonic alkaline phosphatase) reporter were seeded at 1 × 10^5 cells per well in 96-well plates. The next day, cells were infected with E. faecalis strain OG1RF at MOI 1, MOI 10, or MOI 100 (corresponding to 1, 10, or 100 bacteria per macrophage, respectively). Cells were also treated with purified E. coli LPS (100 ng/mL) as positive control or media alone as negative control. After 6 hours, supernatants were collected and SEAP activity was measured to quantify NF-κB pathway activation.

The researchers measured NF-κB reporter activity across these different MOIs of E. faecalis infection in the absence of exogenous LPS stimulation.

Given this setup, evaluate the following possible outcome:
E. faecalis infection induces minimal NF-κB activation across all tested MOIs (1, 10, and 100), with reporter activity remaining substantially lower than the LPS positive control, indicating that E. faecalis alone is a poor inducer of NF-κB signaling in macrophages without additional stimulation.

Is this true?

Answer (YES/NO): NO